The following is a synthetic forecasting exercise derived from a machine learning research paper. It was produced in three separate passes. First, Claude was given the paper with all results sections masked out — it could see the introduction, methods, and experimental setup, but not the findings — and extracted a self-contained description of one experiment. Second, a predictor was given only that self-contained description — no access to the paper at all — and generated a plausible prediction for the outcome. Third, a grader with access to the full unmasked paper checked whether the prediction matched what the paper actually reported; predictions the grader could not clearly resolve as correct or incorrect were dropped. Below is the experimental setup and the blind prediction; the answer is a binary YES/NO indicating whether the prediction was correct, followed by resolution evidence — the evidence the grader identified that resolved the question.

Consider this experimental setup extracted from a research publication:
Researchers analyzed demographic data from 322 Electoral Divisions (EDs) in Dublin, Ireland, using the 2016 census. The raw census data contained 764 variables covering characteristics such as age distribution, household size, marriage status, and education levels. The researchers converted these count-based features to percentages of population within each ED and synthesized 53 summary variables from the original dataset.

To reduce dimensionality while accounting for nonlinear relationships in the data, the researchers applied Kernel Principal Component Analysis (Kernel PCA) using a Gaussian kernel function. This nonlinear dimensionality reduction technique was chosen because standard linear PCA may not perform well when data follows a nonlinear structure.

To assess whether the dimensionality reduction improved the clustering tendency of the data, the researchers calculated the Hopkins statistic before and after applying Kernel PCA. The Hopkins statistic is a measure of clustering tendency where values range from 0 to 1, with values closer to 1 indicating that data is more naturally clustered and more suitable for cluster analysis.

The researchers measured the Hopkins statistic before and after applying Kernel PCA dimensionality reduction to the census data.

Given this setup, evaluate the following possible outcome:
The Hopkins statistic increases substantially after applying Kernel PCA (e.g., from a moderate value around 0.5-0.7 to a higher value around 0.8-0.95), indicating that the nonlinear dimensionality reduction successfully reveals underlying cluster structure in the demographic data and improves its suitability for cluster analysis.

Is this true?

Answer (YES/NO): NO